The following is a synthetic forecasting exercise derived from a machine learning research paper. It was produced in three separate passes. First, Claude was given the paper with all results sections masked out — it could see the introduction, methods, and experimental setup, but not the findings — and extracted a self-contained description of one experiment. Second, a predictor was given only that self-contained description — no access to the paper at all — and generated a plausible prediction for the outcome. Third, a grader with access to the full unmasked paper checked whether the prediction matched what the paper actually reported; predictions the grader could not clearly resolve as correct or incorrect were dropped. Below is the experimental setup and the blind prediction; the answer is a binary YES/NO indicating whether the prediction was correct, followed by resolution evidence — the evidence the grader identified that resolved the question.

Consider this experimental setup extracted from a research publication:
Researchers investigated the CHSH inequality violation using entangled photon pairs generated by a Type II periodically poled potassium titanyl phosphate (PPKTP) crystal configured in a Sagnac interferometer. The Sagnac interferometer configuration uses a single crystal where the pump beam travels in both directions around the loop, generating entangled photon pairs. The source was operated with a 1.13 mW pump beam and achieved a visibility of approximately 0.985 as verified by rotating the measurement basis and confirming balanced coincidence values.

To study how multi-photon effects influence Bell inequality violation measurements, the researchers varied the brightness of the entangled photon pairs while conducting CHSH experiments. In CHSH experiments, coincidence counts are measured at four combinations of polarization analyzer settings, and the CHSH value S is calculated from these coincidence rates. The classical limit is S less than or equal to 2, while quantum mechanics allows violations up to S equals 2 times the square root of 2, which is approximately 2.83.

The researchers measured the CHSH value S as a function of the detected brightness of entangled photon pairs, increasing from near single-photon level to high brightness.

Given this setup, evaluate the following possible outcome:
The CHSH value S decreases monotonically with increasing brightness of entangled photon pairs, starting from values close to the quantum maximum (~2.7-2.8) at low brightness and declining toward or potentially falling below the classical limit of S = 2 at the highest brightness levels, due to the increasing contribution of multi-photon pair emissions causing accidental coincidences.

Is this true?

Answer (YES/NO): YES